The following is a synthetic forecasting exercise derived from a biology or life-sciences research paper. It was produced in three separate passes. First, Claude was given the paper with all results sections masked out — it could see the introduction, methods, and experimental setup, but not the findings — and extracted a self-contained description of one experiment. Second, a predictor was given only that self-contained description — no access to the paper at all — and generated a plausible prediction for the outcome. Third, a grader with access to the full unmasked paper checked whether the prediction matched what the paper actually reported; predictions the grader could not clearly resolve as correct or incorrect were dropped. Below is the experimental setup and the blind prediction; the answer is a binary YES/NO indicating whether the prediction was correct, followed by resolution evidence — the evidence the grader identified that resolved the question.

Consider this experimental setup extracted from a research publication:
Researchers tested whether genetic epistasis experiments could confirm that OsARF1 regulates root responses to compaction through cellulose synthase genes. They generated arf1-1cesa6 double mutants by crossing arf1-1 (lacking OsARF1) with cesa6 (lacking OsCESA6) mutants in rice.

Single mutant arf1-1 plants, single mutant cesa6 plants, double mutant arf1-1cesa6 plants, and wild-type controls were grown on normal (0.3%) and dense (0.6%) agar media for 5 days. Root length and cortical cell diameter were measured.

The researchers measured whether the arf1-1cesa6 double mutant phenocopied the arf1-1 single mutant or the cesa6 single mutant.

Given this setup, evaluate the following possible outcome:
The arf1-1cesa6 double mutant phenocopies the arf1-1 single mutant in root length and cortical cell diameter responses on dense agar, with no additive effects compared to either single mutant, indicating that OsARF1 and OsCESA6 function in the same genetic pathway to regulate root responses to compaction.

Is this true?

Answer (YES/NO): NO